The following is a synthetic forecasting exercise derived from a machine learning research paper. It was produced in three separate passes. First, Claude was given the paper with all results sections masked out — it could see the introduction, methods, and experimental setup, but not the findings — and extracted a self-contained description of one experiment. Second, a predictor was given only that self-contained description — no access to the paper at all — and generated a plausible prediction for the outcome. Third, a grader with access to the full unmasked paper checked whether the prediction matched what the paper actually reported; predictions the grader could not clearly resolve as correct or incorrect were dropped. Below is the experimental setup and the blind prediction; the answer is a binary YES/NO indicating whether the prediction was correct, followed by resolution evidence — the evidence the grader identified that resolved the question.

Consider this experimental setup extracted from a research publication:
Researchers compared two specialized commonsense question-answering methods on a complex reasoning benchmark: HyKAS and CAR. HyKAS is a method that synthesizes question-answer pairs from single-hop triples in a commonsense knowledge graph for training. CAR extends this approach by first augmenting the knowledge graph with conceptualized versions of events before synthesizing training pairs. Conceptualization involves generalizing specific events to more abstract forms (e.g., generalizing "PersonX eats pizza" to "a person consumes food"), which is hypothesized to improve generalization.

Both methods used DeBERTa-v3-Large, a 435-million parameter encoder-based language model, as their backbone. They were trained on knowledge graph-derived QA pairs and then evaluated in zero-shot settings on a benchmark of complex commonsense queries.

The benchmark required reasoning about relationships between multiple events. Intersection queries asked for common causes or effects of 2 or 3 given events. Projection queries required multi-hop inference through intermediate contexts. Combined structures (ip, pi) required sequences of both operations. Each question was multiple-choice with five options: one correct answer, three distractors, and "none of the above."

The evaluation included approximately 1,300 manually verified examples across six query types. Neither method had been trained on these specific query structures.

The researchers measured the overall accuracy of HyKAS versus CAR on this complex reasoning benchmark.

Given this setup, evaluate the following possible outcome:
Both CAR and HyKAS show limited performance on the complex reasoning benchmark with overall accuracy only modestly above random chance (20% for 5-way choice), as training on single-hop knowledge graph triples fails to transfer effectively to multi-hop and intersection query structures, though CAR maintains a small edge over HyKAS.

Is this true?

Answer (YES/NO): NO